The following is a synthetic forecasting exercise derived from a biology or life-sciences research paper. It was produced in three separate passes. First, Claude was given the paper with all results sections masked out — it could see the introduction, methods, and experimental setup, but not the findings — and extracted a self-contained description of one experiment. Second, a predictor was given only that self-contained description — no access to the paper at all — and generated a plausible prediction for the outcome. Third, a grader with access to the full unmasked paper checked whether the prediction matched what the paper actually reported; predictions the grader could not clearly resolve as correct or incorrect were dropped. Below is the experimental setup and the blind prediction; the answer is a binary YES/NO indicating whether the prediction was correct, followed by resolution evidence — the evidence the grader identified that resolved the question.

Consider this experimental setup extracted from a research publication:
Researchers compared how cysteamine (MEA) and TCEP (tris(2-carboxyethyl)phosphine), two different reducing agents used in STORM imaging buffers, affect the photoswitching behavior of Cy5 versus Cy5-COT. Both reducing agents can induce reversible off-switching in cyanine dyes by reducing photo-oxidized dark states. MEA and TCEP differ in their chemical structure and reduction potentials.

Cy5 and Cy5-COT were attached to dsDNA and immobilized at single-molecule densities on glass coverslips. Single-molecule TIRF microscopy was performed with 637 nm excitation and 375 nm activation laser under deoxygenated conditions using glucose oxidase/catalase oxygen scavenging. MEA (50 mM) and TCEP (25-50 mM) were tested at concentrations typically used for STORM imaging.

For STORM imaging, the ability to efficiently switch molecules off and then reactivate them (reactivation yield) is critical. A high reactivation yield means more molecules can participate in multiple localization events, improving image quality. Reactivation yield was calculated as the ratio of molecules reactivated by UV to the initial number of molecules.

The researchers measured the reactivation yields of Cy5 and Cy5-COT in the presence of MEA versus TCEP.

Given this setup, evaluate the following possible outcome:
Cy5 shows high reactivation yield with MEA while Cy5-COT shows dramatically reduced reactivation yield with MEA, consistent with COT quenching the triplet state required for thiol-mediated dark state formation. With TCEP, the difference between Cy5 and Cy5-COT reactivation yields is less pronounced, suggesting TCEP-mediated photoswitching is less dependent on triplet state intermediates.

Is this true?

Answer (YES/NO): NO